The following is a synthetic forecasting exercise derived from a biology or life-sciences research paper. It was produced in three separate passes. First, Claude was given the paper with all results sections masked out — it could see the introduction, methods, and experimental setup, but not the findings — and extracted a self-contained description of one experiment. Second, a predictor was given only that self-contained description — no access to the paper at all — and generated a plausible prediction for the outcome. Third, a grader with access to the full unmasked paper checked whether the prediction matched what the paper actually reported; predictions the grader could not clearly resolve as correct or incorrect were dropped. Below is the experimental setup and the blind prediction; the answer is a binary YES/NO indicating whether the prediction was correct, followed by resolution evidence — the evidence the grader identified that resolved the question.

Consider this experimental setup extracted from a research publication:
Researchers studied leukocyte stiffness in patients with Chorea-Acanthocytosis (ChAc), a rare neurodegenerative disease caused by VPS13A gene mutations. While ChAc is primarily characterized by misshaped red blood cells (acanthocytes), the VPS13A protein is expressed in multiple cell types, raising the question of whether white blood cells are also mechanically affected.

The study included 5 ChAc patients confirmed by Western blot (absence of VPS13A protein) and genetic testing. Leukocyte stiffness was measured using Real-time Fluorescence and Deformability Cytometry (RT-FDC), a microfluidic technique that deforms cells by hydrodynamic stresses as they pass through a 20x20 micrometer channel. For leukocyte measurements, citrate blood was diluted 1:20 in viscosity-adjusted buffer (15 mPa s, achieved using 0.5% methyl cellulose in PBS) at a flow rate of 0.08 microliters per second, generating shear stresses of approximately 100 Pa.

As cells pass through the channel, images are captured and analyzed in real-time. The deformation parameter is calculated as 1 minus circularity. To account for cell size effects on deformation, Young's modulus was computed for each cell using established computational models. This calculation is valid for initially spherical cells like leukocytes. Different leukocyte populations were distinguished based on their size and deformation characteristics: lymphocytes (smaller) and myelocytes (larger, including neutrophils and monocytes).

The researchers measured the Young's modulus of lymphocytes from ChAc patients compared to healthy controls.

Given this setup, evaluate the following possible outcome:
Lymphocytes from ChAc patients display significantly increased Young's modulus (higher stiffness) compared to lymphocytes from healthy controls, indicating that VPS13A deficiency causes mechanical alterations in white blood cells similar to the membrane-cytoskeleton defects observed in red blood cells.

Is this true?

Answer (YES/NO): YES